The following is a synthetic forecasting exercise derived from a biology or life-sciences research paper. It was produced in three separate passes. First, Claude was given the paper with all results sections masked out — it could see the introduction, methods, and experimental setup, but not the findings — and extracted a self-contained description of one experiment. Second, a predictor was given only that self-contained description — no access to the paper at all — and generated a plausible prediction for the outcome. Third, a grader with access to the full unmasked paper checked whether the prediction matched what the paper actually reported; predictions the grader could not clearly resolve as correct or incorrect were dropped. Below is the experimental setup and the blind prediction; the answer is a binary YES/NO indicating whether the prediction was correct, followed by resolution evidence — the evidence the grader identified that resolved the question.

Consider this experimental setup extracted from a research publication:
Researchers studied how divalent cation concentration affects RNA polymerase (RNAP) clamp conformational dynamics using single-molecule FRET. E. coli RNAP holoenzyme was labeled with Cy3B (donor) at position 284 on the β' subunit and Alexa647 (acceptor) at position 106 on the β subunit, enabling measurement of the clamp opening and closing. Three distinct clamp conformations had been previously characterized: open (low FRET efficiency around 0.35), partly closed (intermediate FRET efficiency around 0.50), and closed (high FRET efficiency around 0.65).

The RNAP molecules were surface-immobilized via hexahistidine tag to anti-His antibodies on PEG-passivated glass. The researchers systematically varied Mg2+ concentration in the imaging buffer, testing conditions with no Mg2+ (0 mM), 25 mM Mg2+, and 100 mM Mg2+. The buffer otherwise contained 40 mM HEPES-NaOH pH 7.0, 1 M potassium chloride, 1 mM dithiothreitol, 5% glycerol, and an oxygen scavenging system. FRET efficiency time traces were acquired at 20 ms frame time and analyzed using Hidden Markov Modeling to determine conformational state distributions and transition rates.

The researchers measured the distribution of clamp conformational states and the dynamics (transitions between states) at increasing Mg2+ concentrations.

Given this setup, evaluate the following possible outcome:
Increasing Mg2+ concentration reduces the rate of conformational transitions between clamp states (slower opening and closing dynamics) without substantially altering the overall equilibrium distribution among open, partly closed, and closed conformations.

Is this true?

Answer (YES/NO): NO